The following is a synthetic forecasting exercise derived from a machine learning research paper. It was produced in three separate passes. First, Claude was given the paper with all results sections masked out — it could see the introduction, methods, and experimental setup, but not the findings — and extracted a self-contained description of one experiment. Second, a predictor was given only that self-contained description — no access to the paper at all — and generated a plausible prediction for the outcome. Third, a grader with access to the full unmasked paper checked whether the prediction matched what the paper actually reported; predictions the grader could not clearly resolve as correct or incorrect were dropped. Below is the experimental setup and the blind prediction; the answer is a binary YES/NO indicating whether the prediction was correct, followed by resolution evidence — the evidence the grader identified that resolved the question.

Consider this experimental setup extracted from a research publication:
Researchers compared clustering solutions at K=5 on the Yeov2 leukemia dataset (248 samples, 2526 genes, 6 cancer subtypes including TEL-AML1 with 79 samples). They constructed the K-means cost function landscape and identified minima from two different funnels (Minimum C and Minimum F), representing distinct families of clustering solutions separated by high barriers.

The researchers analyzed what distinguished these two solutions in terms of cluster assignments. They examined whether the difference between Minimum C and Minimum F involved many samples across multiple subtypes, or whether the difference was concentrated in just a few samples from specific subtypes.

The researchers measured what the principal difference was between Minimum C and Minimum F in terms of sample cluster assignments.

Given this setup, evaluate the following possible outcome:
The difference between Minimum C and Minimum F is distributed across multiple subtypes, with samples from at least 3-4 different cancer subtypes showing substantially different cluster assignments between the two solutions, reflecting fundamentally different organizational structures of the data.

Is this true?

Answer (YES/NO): NO